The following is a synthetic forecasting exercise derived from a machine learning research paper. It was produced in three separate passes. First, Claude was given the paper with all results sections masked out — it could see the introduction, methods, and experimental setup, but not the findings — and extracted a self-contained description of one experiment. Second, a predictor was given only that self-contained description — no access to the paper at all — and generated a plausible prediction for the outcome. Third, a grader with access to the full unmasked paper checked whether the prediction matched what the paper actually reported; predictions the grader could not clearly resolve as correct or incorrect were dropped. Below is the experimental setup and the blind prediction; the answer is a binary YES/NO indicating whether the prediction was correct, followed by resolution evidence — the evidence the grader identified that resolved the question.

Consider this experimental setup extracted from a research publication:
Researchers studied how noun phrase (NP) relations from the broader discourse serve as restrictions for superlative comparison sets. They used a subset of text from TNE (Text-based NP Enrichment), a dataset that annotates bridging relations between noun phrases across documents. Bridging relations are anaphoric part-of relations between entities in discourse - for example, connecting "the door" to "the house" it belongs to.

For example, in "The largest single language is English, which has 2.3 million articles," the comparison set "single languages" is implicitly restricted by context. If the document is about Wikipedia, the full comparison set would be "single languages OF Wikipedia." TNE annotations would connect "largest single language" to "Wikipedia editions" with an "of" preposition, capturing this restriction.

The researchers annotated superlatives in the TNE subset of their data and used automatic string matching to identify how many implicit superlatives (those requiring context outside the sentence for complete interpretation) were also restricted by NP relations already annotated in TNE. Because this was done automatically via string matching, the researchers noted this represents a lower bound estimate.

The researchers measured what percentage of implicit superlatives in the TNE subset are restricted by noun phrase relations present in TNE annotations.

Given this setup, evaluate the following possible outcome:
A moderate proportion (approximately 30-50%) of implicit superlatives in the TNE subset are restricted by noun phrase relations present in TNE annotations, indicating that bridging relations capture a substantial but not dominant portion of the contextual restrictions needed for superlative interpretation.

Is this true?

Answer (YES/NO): NO